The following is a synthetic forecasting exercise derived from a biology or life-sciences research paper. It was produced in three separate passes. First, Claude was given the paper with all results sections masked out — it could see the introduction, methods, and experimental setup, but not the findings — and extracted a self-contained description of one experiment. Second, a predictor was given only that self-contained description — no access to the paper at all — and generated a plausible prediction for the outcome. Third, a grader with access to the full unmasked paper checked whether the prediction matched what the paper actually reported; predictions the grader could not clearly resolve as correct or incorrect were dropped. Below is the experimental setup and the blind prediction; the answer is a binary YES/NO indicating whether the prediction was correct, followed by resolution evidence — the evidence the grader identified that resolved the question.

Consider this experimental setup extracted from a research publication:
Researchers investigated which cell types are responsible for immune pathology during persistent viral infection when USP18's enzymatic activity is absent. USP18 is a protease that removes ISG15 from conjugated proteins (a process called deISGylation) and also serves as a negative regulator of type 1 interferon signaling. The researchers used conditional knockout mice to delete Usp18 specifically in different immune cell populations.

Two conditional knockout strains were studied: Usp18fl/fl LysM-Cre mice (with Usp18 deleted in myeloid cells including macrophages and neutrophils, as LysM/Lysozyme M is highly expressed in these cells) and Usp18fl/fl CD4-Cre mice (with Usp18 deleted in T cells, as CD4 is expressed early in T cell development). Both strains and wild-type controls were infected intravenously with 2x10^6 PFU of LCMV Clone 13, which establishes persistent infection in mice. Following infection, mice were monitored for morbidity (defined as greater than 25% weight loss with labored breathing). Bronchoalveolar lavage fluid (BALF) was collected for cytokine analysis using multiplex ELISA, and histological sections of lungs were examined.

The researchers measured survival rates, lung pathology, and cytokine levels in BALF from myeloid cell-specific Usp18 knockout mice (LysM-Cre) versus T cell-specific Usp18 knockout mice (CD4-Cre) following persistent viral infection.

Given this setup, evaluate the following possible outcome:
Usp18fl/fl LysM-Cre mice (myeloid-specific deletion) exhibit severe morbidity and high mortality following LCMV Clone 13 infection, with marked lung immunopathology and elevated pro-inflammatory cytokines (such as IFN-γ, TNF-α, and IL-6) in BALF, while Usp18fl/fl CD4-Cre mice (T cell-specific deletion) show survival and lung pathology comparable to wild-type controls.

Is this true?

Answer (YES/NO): YES